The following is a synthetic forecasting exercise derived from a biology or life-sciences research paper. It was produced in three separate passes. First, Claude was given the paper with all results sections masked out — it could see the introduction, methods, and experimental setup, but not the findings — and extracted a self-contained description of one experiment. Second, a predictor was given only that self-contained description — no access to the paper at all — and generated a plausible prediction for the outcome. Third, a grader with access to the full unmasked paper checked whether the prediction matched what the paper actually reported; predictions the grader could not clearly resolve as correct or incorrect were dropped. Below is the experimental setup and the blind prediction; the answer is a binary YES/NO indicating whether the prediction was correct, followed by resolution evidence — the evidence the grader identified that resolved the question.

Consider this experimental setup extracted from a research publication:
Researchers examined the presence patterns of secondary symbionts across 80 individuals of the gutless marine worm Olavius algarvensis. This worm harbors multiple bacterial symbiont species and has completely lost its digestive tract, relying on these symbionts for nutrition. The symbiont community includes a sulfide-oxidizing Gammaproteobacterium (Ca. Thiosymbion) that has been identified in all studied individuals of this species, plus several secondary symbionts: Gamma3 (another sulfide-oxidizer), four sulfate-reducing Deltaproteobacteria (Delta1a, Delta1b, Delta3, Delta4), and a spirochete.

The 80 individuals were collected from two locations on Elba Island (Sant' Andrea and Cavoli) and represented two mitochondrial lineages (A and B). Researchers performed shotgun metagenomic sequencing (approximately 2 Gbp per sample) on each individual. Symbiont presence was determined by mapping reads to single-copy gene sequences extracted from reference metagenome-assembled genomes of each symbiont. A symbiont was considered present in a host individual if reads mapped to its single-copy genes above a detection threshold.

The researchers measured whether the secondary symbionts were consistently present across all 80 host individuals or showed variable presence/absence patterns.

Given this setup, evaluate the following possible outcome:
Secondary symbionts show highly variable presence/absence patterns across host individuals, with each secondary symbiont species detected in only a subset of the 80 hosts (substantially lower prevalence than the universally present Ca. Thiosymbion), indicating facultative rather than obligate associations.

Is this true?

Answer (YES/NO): NO